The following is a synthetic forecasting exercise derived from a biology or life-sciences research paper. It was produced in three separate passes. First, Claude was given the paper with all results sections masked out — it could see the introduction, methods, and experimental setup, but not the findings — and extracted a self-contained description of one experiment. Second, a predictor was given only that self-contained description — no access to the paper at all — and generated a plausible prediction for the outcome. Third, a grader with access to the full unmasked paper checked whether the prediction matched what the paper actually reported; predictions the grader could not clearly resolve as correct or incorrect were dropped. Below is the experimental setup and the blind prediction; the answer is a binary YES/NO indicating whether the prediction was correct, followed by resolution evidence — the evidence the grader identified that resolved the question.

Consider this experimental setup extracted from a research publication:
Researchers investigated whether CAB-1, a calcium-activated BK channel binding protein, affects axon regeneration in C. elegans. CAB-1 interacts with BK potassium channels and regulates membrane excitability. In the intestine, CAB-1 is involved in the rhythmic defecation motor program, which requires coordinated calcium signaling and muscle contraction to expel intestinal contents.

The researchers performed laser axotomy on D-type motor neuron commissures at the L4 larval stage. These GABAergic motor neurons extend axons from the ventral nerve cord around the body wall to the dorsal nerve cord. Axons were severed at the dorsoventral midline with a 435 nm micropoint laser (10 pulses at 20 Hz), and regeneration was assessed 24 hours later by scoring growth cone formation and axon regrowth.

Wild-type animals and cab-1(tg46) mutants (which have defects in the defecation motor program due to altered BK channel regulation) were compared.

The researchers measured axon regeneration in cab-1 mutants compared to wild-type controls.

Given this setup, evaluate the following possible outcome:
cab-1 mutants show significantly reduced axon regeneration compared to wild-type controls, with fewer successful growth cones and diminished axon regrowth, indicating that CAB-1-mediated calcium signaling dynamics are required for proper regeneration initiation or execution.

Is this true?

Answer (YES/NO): NO